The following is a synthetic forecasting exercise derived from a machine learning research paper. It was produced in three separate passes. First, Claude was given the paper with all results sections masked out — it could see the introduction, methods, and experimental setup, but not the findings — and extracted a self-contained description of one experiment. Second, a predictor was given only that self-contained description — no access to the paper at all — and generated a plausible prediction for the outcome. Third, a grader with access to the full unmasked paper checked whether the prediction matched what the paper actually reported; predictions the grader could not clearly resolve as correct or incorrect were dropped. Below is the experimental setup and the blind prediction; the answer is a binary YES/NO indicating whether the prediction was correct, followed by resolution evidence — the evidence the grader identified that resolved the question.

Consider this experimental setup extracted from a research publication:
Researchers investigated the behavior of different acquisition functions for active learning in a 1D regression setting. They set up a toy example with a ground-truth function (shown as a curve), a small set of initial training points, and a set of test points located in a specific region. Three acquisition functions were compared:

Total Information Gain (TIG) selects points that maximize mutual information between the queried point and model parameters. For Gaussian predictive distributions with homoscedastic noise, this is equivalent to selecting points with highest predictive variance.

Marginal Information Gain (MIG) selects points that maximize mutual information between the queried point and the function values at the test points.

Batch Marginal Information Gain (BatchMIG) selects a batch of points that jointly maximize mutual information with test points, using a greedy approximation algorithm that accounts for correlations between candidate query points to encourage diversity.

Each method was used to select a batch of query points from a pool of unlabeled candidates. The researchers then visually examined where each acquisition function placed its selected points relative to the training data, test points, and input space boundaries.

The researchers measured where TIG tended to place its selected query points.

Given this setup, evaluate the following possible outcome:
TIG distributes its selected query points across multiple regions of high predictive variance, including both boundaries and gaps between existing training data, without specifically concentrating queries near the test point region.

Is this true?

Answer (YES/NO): NO